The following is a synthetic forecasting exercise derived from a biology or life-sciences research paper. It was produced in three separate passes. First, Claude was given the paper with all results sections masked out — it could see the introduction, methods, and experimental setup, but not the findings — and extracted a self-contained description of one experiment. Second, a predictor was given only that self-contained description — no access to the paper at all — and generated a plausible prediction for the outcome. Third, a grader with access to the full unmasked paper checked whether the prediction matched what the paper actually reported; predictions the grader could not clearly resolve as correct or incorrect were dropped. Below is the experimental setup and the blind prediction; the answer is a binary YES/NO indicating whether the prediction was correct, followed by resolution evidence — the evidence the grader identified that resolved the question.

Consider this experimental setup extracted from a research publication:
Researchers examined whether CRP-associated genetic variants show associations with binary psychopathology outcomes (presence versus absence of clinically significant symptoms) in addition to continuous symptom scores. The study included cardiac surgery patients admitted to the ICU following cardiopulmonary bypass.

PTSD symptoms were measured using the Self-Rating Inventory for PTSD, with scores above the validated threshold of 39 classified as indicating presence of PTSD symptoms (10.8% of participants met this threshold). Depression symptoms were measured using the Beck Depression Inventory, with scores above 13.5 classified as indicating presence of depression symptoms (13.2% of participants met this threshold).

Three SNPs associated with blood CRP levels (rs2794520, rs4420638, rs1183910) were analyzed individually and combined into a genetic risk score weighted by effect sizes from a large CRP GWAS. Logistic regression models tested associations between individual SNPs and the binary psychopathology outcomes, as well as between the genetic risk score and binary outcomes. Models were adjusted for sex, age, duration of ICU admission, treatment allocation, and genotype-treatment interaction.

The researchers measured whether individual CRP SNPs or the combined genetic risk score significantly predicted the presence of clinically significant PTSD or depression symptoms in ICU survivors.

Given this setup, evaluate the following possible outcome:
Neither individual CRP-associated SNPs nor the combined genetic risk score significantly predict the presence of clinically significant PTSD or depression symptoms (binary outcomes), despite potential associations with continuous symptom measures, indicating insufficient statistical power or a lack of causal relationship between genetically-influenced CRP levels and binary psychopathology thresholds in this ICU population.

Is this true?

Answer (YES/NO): YES